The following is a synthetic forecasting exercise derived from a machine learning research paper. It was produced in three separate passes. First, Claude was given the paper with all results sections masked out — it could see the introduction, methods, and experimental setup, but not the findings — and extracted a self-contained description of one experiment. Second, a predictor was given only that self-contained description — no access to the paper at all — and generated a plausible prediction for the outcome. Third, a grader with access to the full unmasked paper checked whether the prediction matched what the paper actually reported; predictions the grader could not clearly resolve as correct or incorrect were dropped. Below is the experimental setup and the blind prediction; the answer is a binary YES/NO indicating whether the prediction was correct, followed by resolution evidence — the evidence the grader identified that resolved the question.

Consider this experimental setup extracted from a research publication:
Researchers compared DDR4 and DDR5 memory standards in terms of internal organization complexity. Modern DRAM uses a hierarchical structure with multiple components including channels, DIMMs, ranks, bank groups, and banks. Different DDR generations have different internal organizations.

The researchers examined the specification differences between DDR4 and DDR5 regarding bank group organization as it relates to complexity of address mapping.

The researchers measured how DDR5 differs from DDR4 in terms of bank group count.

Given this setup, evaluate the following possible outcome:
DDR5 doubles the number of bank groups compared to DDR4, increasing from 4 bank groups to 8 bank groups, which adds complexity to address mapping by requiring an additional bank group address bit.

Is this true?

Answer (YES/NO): YES